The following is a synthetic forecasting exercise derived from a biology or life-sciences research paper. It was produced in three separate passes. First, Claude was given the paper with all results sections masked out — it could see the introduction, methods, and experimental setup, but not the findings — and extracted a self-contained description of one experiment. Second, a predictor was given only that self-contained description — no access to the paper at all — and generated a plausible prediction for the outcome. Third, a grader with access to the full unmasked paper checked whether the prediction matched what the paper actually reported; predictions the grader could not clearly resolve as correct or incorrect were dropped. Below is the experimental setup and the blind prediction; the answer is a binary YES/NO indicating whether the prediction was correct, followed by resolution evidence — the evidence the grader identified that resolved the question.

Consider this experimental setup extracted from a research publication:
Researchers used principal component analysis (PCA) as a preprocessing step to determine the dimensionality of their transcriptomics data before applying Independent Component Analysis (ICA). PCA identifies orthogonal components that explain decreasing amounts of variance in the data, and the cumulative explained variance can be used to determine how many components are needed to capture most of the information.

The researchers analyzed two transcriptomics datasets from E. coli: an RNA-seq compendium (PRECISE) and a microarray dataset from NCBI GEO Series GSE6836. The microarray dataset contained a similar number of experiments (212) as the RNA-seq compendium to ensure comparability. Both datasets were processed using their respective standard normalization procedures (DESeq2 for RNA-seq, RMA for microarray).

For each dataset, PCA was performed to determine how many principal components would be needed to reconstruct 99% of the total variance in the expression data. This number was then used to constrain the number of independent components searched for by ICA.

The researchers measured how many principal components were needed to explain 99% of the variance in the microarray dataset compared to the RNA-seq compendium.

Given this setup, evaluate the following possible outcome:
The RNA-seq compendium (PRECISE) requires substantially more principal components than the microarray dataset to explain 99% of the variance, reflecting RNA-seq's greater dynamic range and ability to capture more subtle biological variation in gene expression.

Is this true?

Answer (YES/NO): NO